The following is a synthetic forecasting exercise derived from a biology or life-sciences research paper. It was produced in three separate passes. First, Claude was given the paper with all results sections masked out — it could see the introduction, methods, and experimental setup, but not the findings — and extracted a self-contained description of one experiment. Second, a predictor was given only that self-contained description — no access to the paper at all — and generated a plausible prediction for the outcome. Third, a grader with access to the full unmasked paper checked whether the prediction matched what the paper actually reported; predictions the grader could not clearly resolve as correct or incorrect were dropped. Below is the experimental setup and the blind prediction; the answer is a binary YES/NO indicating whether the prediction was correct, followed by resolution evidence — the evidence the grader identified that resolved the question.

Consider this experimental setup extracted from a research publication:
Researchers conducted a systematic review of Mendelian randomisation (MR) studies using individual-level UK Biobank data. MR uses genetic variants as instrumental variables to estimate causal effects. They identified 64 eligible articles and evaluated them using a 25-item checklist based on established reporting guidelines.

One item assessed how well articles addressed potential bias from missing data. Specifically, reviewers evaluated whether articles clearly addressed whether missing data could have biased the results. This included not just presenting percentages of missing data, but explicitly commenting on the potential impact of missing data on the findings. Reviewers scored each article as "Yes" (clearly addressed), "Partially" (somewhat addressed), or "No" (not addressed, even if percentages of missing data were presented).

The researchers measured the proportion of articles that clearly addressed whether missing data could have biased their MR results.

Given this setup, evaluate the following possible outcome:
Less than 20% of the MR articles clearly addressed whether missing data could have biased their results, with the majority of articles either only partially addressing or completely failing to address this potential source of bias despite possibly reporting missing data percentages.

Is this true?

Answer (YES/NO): YES